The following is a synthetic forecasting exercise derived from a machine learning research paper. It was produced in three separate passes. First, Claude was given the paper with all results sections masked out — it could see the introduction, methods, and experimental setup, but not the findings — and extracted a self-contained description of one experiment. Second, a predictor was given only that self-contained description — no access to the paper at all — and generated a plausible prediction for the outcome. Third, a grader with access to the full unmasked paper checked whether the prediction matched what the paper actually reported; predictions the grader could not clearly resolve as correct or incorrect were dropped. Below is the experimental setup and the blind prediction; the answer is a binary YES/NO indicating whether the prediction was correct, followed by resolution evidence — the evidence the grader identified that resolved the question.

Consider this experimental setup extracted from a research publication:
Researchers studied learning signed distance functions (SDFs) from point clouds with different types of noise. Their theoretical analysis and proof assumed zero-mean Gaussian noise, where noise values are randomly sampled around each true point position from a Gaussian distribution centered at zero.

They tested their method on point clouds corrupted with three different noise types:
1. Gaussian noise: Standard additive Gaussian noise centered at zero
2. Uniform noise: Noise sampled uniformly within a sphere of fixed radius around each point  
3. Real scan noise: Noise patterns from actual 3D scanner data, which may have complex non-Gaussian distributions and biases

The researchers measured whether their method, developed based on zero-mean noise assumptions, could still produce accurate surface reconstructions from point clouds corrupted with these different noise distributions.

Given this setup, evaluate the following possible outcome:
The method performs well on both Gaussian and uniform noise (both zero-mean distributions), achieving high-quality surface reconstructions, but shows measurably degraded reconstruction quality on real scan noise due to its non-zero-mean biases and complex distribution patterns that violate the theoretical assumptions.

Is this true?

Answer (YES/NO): NO